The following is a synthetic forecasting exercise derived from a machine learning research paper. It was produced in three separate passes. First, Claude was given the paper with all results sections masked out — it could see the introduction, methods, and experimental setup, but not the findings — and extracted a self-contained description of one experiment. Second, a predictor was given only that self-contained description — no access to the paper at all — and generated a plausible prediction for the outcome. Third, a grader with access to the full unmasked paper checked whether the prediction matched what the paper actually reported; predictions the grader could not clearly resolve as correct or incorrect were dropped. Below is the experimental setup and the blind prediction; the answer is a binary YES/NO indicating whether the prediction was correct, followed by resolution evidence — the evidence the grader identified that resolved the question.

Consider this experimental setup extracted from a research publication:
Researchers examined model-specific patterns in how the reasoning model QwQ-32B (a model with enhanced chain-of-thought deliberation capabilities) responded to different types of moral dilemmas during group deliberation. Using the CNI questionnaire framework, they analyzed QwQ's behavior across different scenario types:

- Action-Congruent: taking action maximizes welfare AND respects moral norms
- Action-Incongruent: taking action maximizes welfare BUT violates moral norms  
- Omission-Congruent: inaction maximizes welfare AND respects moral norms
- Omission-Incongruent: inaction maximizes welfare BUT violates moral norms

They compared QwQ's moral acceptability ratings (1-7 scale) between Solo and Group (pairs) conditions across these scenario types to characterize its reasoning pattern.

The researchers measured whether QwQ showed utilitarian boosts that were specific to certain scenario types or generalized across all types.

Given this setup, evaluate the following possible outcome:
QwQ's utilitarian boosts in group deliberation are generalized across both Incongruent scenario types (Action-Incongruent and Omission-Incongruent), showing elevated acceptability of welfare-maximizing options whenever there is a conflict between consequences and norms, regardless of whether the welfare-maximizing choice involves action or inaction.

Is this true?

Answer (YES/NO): NO